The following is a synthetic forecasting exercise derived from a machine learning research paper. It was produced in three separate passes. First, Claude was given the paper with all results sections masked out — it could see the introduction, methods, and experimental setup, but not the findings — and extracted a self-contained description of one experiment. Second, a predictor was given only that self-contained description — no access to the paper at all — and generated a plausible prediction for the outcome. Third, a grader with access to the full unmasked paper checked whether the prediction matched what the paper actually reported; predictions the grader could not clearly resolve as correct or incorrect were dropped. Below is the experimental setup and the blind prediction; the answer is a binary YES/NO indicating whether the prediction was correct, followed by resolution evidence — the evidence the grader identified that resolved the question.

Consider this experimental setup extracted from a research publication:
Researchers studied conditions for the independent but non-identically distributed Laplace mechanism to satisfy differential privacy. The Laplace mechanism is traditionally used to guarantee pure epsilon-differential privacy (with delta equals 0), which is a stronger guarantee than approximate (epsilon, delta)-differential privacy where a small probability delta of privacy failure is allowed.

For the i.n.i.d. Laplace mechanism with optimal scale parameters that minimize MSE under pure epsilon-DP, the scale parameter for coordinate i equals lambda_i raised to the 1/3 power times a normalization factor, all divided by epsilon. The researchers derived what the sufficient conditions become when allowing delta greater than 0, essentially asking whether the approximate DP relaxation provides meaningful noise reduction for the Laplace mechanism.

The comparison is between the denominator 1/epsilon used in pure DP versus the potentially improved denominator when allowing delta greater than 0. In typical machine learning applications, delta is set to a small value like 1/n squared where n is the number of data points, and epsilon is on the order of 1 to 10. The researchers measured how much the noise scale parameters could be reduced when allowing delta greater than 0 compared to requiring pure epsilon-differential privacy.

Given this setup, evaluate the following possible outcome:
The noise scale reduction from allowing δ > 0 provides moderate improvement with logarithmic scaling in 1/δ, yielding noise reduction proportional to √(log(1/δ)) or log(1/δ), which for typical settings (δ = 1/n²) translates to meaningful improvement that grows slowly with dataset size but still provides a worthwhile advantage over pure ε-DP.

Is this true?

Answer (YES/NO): NO